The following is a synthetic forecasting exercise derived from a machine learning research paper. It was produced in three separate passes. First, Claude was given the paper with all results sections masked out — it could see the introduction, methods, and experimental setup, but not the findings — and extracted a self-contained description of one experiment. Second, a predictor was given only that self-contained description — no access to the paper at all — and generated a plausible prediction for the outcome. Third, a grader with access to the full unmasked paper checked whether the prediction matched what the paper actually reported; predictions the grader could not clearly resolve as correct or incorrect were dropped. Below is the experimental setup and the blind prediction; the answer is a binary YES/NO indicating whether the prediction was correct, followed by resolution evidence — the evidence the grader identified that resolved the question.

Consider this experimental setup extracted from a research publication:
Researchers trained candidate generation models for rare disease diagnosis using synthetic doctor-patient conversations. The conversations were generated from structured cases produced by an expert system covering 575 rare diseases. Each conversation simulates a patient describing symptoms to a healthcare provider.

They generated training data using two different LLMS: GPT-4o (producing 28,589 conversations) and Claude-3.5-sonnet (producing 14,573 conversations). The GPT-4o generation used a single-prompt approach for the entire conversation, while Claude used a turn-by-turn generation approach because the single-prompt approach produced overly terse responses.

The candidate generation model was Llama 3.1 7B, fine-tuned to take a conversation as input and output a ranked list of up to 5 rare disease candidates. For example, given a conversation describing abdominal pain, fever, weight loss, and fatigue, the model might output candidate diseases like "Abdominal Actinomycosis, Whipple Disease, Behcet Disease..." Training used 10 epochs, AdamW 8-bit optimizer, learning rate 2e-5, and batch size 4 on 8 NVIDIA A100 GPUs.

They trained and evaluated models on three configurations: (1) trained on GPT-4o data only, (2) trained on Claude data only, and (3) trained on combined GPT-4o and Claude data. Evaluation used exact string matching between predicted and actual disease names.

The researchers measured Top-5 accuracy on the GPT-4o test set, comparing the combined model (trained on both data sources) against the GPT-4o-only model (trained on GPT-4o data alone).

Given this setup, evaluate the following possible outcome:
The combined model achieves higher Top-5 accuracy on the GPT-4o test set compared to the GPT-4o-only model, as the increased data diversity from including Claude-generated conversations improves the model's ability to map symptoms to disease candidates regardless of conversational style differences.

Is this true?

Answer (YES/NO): NO